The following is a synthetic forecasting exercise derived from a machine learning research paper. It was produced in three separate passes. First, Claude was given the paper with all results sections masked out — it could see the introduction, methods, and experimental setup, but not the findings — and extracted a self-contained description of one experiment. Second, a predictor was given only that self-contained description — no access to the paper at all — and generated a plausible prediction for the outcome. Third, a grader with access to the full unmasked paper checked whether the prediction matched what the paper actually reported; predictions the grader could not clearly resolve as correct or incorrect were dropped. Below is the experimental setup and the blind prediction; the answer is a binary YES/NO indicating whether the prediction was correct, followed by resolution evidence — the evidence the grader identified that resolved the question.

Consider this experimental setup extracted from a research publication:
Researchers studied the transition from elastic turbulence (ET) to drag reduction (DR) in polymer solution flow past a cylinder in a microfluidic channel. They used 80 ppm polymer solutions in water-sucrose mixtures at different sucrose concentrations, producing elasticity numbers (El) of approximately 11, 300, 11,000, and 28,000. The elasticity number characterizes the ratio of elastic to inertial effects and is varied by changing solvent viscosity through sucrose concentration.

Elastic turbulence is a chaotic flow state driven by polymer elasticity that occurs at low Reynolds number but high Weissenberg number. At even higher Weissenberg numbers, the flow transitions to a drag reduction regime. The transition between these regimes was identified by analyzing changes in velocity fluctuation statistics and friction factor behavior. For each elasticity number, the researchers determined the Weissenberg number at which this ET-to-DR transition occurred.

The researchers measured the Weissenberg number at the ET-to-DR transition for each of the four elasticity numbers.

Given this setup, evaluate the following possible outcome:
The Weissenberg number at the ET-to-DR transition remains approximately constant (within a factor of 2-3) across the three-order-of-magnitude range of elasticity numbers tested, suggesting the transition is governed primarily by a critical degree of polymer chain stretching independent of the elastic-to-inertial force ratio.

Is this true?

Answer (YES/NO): NO